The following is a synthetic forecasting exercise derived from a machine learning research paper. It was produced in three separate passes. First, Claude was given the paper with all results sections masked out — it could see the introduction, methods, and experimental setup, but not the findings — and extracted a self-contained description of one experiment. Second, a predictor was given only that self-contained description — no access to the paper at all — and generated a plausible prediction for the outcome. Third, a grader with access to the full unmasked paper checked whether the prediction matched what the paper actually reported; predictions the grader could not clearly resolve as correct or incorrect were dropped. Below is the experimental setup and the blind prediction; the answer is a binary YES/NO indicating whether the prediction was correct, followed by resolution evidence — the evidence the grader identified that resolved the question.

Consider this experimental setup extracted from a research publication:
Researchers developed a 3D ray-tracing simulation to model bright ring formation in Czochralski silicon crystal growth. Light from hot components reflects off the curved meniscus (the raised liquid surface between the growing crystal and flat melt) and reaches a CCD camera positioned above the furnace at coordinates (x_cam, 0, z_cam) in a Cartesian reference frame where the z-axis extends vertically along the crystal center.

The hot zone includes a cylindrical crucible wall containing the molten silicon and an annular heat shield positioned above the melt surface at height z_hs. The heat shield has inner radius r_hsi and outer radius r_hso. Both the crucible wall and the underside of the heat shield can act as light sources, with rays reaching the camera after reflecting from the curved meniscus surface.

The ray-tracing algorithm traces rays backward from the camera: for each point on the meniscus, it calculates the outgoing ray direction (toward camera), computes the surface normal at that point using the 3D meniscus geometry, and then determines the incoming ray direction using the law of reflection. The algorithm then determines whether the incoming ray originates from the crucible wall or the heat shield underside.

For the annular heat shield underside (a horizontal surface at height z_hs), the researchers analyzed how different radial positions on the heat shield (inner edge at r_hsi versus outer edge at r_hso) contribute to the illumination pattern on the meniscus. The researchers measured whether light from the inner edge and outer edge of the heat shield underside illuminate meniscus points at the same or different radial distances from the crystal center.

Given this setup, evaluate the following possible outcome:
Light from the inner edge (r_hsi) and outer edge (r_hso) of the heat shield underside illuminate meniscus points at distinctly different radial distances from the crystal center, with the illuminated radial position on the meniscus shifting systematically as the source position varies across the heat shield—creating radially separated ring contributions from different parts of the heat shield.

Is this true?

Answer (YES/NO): YES